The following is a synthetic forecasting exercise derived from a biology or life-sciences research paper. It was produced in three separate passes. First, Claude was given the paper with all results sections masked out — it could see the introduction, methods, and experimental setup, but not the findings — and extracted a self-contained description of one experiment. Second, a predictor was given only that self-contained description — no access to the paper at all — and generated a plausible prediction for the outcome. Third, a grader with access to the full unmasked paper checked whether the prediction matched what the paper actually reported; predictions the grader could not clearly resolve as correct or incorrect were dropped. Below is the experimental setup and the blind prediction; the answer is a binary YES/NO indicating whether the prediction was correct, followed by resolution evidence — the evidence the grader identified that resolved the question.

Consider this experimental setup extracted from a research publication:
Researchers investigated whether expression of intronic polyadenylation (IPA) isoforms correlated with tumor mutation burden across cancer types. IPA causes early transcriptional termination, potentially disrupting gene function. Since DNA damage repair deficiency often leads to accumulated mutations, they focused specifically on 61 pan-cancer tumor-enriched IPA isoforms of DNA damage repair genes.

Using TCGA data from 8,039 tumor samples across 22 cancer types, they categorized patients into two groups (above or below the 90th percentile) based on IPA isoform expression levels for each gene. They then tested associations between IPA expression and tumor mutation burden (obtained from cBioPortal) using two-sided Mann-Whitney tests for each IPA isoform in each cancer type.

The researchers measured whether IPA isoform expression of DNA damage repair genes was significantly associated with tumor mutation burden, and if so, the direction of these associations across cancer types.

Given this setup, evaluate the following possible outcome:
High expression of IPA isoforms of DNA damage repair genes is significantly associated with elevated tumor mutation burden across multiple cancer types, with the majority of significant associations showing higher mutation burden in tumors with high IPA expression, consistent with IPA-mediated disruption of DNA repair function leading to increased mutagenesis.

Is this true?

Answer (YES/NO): YES